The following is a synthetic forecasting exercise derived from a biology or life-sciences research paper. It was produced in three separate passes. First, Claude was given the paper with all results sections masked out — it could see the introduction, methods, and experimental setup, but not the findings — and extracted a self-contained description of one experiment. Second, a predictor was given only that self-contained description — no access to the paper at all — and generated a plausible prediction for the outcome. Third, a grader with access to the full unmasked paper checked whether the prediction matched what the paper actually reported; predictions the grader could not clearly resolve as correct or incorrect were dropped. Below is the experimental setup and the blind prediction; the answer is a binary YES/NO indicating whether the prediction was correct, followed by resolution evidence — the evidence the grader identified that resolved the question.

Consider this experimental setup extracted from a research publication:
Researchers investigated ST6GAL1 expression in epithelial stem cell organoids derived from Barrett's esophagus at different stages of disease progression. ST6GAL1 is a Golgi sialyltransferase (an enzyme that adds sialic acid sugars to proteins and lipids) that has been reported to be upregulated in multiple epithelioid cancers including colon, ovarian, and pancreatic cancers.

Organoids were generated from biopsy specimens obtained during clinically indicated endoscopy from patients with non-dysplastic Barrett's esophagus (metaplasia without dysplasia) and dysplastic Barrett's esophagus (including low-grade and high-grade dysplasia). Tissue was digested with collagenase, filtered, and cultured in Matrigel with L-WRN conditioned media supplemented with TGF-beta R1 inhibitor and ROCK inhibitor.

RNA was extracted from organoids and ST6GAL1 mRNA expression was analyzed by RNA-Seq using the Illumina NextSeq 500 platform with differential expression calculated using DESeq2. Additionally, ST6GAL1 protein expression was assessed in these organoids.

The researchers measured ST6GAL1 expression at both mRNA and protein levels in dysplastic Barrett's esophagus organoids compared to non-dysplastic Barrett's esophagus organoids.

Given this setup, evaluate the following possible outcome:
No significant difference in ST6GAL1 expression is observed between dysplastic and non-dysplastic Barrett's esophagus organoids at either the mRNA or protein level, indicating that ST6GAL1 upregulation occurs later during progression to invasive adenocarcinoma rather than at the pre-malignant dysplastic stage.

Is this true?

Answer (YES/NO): NO